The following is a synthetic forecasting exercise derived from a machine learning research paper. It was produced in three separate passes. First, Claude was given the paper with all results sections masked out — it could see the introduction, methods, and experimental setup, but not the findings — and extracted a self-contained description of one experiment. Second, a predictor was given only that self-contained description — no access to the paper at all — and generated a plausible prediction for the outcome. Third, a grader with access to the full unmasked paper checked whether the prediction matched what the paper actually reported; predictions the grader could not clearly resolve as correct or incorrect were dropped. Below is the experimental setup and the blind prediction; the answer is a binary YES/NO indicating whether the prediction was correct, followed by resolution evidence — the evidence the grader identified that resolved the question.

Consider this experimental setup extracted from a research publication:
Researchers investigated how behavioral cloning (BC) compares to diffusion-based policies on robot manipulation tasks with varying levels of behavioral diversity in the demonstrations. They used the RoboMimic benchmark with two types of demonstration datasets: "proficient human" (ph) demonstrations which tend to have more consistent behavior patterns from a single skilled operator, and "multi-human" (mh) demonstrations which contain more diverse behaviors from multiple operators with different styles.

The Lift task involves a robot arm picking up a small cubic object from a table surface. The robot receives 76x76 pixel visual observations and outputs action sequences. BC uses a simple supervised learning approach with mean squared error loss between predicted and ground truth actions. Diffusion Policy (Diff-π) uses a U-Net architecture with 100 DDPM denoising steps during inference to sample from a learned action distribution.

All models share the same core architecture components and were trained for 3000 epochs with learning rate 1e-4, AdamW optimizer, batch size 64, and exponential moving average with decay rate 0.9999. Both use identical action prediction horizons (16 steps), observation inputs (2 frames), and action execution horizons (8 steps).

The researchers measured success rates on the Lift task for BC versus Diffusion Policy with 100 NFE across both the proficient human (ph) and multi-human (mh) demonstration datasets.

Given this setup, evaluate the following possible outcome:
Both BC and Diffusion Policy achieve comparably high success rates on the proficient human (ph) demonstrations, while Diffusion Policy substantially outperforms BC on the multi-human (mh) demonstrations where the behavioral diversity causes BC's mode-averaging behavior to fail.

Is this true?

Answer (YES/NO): NO